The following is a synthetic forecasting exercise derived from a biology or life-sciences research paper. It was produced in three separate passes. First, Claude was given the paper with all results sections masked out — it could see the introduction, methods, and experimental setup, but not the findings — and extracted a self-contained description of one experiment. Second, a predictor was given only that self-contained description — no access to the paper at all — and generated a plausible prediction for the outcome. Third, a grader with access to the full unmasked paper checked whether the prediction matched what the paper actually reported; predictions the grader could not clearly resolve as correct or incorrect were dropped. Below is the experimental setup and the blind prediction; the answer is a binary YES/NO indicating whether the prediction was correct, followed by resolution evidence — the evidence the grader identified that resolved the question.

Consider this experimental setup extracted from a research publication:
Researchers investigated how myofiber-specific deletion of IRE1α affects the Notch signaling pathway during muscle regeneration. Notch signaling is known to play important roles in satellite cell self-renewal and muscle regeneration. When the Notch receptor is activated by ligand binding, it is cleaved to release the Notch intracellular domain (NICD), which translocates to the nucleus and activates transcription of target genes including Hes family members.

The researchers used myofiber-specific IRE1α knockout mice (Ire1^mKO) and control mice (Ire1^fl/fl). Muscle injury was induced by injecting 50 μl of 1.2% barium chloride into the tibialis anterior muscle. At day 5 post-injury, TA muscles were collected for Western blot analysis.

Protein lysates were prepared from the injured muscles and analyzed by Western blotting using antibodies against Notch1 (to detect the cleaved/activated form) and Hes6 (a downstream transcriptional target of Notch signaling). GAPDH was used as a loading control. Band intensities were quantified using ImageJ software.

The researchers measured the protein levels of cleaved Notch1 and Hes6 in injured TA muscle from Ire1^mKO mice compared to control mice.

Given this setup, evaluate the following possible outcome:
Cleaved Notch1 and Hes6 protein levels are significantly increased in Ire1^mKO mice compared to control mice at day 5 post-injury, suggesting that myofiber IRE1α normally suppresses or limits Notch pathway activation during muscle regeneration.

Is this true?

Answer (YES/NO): NO